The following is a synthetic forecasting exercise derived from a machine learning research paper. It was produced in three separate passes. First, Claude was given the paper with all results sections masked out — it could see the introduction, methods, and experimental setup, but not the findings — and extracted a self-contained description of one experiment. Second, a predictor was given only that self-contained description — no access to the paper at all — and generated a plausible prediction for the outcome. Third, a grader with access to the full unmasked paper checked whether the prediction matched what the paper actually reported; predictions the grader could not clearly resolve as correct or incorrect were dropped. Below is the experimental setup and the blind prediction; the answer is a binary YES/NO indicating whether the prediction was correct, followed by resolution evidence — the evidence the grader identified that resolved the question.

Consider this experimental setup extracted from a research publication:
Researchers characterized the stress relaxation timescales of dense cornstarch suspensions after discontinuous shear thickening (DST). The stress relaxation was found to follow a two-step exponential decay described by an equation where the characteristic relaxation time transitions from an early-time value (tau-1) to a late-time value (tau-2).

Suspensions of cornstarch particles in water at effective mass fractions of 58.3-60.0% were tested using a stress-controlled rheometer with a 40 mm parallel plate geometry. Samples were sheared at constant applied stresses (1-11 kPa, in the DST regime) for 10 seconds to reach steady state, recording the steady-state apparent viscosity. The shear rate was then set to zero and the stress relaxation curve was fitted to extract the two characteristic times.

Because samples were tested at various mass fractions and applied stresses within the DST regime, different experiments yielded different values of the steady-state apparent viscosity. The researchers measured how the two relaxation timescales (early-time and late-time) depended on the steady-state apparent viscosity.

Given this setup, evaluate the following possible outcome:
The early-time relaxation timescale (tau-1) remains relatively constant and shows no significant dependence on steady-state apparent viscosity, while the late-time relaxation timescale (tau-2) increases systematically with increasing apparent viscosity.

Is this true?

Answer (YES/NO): NO